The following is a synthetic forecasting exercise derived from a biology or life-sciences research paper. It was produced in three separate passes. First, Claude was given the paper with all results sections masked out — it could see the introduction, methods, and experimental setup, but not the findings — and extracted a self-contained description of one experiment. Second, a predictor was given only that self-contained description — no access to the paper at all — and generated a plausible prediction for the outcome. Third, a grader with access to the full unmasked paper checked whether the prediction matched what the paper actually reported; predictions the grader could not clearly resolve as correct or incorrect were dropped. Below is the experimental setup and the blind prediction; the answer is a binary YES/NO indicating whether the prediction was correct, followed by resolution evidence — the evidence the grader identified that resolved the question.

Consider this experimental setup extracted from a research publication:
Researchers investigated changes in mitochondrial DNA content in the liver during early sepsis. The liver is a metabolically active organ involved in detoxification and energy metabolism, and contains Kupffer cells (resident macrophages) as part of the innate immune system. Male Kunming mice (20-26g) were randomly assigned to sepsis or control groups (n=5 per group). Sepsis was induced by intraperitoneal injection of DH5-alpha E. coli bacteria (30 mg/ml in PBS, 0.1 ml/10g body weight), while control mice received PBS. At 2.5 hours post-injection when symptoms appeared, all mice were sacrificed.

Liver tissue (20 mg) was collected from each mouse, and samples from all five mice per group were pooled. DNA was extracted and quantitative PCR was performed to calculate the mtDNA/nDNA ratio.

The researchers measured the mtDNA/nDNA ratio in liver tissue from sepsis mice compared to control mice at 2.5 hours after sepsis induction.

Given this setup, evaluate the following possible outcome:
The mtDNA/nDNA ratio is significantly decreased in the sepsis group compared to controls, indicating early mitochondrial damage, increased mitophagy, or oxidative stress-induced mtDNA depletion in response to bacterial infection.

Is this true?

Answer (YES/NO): YES